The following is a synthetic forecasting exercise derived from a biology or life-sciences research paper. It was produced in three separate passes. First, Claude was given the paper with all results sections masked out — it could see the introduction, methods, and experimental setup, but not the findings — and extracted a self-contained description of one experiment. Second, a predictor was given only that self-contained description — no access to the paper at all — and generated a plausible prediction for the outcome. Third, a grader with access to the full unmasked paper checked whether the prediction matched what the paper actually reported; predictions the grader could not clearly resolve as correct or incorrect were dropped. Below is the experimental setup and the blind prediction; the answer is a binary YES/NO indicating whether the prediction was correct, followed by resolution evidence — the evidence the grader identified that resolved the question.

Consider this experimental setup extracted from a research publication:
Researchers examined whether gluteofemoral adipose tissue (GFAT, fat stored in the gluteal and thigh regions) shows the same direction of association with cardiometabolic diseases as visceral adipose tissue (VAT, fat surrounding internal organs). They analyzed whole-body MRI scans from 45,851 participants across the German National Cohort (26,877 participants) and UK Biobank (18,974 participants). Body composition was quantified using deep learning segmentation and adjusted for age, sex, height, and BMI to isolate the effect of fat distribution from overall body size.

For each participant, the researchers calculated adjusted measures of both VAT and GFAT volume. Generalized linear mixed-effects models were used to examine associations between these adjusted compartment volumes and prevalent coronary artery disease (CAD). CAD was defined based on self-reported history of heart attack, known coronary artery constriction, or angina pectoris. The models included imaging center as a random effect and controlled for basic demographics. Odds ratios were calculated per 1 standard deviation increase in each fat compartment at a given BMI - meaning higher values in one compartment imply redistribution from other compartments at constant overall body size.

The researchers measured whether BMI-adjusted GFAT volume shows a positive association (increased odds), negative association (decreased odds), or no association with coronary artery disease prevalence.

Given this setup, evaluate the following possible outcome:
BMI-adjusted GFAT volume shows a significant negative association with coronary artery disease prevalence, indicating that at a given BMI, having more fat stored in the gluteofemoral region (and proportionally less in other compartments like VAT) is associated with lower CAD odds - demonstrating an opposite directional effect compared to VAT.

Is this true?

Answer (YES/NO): YES